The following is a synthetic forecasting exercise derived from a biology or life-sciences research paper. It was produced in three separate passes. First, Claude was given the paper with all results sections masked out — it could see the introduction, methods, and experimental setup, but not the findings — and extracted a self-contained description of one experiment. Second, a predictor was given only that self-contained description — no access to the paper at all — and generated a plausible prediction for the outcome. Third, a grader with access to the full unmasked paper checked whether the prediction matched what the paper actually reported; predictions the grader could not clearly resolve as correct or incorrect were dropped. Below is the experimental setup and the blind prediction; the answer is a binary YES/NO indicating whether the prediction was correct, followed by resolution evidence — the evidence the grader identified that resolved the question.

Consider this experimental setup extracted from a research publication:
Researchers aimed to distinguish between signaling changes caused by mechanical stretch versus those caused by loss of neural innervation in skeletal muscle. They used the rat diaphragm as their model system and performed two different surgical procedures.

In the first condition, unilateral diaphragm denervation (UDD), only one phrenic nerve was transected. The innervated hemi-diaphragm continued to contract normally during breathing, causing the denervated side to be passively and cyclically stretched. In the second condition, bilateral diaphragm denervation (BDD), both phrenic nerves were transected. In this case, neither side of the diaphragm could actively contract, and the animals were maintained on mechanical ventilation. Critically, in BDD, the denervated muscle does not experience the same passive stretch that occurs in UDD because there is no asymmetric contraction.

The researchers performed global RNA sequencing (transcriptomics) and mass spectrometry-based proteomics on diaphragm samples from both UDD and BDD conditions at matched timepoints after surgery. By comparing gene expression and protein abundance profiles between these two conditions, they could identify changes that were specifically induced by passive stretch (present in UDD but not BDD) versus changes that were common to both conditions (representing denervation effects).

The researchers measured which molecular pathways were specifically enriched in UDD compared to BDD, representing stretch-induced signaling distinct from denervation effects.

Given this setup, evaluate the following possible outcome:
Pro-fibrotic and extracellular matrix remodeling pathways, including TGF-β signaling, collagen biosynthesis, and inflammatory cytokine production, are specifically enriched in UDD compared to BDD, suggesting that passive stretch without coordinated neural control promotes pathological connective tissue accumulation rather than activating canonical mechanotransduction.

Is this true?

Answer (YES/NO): NO